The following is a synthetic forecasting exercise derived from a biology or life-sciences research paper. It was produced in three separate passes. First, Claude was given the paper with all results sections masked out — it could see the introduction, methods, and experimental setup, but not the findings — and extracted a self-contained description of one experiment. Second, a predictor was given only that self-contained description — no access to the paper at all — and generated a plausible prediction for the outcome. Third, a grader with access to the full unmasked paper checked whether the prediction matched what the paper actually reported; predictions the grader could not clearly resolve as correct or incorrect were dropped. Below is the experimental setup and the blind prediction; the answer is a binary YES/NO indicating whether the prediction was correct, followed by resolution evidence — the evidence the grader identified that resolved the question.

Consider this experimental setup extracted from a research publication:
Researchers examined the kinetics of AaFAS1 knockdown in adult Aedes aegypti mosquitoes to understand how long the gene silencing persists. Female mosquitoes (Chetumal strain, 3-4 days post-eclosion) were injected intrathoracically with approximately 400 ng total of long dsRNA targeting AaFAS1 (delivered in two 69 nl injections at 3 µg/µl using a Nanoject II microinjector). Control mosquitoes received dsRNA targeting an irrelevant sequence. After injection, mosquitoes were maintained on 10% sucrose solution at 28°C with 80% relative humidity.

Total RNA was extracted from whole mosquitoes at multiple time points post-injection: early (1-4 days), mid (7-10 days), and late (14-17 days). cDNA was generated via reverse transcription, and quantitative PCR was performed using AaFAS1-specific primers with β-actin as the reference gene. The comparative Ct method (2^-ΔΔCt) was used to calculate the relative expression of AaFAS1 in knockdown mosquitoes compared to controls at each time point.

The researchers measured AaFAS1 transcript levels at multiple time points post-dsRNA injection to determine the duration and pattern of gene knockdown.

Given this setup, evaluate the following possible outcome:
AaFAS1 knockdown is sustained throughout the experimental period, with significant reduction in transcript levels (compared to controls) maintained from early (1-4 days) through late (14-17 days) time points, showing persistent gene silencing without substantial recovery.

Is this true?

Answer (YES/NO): NO